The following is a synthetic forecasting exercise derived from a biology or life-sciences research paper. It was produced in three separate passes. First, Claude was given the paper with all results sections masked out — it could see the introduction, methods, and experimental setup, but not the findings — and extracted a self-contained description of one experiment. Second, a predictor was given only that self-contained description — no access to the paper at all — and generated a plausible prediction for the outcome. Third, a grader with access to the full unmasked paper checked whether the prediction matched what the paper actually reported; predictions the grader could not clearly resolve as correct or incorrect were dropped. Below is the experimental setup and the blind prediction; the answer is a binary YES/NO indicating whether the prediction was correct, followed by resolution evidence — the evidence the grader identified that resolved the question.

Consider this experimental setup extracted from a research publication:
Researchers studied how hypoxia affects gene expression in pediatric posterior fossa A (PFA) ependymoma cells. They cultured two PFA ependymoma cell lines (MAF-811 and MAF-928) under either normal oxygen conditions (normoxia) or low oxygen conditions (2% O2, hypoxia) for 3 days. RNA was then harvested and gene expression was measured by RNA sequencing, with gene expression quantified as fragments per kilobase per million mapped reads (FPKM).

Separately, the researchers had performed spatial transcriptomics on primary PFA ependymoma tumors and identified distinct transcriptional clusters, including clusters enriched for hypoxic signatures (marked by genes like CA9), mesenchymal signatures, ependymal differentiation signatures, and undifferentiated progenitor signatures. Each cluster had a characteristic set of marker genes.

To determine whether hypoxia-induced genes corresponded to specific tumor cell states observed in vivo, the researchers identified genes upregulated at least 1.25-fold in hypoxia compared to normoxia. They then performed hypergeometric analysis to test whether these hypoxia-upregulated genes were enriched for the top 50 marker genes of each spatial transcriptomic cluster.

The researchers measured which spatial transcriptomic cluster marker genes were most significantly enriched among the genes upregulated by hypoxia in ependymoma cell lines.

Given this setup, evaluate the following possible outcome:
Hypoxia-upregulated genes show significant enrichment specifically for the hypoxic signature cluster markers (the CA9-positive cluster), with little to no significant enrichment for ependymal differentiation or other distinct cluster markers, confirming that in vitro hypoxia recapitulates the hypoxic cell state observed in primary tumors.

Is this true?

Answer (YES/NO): YES